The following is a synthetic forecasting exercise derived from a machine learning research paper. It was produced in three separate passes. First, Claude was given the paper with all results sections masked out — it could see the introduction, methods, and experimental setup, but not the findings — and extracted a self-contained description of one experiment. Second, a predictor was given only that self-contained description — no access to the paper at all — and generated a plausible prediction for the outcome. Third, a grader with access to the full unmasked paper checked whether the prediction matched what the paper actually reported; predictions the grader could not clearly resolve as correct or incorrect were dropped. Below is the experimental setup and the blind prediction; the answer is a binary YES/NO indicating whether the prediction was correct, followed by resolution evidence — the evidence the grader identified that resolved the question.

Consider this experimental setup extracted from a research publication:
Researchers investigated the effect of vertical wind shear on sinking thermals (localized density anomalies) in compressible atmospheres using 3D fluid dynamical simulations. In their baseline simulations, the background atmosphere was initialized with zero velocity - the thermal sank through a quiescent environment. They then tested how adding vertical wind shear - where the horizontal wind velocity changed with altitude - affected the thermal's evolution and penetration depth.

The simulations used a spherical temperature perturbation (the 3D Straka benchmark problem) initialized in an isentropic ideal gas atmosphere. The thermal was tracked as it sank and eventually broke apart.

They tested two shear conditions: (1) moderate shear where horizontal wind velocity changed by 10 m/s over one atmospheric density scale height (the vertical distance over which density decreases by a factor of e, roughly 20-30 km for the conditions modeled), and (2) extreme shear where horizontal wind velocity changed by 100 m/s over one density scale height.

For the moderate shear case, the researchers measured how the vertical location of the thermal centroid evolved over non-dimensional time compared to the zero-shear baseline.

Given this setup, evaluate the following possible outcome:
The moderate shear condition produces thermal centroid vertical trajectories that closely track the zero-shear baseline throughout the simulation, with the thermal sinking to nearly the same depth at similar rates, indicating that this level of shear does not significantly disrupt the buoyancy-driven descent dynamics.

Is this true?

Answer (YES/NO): YES